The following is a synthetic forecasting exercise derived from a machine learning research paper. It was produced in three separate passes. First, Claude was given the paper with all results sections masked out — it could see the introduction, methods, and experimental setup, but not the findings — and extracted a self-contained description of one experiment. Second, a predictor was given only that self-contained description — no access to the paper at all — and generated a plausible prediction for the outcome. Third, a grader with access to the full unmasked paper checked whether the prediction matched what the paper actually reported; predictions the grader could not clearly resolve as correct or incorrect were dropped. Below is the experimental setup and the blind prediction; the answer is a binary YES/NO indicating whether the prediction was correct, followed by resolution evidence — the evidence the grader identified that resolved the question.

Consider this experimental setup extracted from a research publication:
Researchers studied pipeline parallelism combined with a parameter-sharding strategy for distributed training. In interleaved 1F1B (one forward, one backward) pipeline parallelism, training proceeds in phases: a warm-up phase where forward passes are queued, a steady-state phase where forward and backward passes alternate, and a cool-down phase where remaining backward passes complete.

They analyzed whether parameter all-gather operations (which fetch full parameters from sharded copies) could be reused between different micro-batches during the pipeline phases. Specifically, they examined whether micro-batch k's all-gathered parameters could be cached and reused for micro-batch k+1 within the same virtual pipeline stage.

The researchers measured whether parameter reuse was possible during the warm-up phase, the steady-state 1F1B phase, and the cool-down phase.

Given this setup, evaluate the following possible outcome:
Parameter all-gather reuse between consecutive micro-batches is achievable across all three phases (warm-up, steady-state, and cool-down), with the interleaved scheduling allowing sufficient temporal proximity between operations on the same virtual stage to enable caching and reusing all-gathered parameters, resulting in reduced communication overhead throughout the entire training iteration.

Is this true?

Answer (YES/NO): YES